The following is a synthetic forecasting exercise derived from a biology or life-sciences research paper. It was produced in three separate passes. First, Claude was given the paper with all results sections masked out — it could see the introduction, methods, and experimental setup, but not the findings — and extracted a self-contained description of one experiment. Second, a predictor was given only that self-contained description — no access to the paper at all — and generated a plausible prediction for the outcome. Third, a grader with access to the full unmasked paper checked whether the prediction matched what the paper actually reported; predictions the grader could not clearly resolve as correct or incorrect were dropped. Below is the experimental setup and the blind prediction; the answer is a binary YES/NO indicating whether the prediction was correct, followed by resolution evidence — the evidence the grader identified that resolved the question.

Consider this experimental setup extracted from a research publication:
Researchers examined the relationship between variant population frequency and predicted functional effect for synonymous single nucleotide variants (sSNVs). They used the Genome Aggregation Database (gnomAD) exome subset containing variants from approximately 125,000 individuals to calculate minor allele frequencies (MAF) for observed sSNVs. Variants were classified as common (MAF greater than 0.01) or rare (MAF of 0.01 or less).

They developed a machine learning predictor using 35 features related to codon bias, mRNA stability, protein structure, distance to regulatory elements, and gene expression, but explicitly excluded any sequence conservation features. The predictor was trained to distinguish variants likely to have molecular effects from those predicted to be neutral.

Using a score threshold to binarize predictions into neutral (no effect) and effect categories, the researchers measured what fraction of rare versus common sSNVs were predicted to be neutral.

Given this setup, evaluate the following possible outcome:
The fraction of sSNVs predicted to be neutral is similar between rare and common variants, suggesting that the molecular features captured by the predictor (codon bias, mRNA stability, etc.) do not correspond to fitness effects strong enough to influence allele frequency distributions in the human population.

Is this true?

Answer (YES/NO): YES